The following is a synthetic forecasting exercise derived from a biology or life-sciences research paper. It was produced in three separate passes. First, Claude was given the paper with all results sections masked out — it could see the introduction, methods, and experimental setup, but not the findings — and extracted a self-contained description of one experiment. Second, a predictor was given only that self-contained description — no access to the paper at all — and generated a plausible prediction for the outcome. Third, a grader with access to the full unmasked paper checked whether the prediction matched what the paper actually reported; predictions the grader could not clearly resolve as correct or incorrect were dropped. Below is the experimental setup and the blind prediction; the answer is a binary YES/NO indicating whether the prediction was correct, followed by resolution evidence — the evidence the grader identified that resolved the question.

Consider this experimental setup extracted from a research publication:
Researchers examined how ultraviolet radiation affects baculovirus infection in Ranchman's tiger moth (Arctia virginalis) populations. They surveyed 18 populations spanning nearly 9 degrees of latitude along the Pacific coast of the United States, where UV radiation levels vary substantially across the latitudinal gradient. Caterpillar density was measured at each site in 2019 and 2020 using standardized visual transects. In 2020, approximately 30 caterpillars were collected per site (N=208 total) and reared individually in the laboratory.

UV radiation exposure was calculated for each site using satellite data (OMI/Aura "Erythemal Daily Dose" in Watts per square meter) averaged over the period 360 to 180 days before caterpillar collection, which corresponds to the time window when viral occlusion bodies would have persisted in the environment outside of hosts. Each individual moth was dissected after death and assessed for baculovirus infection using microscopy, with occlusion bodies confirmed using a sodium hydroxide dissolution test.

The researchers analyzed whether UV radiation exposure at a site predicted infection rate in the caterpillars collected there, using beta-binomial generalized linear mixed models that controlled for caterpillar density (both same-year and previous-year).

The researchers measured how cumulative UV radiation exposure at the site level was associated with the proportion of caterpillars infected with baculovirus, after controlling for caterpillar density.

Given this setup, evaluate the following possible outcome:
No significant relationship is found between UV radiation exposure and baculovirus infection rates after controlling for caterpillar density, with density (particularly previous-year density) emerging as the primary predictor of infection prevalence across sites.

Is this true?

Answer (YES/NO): YES